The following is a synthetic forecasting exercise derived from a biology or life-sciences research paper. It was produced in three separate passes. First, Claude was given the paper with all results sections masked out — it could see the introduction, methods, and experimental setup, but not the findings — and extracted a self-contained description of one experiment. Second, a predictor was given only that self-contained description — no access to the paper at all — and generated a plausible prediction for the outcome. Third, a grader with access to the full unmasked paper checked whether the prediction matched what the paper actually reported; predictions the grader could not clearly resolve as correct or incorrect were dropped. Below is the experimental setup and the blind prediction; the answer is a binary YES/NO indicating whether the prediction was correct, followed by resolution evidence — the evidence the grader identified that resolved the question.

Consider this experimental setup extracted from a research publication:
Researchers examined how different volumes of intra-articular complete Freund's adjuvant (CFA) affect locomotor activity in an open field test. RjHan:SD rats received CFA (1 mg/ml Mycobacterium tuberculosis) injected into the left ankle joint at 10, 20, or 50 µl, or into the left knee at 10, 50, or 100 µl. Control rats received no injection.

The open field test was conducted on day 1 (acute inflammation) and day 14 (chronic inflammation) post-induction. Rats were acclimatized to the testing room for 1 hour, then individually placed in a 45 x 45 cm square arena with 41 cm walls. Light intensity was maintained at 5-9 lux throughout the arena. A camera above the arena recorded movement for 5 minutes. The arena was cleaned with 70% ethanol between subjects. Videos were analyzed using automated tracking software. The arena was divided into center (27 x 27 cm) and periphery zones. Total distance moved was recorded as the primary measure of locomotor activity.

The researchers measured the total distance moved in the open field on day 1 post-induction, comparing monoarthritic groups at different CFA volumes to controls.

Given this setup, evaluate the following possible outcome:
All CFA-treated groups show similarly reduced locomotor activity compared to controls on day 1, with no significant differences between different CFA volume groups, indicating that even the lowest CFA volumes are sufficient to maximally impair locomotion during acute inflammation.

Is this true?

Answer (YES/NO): NO